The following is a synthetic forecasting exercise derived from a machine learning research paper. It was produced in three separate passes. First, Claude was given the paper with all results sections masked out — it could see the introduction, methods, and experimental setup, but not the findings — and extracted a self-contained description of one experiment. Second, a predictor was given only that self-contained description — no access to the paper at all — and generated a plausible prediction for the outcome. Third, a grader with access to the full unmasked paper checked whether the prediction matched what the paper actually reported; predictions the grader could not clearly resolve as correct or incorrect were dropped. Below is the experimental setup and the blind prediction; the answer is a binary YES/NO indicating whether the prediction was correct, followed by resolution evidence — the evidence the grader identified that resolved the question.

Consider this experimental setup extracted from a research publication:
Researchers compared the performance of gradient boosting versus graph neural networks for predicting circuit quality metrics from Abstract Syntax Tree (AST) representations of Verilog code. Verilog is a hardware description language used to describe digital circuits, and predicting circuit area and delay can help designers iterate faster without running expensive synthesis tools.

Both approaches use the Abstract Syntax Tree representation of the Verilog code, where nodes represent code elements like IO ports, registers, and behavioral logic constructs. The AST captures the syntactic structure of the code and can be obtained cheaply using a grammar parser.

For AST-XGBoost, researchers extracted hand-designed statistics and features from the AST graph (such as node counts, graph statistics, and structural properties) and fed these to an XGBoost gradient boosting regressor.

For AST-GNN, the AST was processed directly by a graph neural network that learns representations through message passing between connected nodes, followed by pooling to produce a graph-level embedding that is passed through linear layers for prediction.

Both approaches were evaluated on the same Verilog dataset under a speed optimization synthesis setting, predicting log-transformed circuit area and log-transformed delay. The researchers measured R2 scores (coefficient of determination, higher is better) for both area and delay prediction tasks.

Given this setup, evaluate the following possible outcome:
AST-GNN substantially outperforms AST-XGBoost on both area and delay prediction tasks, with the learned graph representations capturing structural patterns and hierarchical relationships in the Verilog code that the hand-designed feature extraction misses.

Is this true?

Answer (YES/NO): YES